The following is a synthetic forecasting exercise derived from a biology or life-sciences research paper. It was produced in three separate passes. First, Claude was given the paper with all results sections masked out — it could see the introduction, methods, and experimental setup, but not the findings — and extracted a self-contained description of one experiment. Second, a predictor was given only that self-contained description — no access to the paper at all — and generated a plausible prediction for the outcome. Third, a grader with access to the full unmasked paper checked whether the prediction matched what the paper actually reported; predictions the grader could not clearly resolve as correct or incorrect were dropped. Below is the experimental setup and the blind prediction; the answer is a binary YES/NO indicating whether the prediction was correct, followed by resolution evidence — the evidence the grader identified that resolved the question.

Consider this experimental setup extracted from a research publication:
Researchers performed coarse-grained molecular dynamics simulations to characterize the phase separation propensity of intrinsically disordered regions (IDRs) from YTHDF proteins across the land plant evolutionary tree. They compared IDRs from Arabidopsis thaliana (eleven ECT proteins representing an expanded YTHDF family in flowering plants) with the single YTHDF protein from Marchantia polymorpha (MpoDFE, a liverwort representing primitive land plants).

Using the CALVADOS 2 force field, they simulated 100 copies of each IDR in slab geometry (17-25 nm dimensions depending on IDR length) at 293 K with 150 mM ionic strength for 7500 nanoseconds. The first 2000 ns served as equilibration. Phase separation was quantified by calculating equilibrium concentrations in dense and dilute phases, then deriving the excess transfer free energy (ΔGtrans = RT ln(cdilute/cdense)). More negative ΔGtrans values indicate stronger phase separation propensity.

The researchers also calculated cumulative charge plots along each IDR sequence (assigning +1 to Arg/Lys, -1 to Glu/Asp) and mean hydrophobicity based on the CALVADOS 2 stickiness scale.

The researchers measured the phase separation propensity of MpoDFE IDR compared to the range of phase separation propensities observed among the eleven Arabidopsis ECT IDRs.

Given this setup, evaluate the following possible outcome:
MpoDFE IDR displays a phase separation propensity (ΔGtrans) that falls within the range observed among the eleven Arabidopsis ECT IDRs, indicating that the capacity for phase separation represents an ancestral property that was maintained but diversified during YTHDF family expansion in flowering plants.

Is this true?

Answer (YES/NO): YES